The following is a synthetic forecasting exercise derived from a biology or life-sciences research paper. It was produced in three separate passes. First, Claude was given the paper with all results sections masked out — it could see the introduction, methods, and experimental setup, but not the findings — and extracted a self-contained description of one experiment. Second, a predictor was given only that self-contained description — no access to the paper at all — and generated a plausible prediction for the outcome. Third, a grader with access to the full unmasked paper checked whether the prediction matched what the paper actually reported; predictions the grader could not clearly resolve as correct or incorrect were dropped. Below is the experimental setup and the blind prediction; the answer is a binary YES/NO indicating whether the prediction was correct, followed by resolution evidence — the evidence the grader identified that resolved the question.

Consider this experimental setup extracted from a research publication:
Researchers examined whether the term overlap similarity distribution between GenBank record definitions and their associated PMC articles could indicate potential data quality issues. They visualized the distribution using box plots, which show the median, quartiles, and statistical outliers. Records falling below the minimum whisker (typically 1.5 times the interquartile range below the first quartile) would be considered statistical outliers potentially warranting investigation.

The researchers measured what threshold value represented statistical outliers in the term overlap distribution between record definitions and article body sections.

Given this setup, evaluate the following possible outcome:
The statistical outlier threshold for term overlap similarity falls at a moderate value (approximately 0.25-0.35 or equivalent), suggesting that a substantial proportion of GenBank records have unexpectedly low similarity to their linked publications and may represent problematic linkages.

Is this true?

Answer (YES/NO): NO